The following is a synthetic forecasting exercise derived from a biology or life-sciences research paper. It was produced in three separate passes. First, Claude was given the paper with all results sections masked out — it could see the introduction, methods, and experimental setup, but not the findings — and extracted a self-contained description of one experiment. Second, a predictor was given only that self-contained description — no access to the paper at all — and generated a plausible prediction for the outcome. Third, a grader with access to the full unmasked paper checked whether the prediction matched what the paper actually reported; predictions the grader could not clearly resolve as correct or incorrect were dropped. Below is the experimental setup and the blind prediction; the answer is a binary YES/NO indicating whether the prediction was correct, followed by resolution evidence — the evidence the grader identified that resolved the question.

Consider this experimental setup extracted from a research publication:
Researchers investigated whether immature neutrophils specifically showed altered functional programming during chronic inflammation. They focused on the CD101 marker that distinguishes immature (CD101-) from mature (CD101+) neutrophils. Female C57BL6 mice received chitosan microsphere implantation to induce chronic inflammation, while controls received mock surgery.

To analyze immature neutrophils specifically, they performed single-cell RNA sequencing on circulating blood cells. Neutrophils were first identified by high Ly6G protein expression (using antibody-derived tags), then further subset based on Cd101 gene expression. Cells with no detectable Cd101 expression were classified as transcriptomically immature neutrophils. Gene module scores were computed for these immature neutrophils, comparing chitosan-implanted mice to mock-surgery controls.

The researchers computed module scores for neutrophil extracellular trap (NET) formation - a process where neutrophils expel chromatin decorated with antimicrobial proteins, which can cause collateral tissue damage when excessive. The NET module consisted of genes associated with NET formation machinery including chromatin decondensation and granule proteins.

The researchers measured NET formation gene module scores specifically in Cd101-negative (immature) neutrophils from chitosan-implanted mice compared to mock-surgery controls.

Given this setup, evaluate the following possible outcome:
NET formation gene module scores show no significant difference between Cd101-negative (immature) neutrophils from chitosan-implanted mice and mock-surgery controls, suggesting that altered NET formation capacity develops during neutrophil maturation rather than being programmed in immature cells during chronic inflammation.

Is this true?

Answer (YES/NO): NO